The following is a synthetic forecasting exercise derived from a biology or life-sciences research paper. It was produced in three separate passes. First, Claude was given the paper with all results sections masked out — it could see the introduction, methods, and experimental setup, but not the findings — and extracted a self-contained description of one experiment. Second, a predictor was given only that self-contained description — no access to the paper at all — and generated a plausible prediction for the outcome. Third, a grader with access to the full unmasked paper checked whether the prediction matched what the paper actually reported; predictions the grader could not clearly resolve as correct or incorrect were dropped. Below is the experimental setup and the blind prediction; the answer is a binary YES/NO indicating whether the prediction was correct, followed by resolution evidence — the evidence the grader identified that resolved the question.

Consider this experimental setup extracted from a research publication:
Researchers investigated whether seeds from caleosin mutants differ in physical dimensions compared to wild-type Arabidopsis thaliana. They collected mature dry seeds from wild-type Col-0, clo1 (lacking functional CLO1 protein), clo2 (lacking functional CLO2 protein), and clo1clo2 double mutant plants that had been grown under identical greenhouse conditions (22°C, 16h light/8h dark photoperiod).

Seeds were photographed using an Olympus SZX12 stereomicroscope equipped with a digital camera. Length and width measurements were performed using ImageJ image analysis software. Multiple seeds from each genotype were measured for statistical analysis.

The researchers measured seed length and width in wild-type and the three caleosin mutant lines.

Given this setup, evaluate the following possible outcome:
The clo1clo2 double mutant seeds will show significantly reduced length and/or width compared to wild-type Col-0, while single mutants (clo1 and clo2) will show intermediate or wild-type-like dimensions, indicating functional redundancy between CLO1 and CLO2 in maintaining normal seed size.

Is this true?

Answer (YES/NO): NO